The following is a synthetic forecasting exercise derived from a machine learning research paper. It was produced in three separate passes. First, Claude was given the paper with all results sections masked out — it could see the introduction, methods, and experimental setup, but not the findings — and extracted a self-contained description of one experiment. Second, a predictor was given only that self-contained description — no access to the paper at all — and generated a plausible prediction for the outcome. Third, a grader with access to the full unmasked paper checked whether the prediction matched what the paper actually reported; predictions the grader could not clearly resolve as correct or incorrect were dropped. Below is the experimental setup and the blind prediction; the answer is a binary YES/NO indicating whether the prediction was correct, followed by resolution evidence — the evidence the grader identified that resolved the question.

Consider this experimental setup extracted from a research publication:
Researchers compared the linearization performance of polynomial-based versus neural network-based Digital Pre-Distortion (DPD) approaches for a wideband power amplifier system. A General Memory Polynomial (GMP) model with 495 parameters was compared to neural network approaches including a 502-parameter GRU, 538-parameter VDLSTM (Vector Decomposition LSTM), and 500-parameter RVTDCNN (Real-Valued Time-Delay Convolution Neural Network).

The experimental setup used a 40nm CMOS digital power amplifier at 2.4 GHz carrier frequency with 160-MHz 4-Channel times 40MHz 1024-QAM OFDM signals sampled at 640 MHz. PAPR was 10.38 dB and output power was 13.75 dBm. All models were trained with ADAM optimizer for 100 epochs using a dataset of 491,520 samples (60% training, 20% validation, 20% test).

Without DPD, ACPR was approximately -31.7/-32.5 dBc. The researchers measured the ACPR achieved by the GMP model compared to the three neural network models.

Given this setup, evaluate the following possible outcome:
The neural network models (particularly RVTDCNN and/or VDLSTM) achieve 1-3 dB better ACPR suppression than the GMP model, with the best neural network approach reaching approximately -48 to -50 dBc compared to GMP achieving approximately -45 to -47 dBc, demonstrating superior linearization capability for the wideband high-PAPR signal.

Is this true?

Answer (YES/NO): NO